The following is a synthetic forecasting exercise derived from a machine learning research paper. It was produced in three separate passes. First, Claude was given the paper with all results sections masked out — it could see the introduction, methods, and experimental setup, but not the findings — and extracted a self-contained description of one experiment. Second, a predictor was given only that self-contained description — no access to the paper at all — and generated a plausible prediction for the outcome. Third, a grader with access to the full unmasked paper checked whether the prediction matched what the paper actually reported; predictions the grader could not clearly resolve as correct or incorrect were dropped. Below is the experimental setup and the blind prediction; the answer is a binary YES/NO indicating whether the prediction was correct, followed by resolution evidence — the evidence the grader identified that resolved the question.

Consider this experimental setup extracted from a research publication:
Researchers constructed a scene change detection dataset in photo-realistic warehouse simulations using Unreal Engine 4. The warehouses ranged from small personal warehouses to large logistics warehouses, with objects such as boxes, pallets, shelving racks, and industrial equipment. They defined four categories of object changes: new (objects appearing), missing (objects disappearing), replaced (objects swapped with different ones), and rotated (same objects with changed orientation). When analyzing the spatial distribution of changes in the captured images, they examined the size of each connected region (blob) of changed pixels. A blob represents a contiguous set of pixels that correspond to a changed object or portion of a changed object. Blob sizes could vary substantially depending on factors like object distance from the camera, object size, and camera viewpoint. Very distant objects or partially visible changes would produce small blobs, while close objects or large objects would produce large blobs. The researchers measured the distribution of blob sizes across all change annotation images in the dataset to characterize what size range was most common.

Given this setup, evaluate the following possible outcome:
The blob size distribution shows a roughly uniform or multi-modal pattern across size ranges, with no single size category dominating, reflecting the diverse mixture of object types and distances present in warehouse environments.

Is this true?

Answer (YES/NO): NO